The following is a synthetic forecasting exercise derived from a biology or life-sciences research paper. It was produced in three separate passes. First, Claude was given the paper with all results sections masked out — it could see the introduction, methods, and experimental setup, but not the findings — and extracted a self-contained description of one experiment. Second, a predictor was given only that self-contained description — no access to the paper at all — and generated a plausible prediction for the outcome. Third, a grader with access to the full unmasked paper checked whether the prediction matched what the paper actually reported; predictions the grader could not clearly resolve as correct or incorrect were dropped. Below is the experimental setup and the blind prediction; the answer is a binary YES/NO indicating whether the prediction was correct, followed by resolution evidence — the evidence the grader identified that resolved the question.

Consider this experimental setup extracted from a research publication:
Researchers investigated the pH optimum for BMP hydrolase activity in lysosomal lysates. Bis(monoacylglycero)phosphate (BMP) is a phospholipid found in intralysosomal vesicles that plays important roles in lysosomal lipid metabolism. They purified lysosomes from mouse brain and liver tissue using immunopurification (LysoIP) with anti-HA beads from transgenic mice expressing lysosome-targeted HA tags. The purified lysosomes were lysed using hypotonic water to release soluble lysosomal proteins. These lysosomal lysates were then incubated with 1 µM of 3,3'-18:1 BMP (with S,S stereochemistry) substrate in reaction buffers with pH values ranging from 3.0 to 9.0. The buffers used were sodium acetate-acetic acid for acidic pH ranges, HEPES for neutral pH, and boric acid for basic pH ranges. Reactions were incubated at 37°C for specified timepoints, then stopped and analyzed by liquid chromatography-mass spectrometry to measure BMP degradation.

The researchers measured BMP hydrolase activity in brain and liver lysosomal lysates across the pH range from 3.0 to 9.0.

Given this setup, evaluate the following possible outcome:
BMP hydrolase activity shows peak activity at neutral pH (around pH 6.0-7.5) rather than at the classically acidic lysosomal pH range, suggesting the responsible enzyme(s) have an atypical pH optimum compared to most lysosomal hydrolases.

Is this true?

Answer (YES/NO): NO